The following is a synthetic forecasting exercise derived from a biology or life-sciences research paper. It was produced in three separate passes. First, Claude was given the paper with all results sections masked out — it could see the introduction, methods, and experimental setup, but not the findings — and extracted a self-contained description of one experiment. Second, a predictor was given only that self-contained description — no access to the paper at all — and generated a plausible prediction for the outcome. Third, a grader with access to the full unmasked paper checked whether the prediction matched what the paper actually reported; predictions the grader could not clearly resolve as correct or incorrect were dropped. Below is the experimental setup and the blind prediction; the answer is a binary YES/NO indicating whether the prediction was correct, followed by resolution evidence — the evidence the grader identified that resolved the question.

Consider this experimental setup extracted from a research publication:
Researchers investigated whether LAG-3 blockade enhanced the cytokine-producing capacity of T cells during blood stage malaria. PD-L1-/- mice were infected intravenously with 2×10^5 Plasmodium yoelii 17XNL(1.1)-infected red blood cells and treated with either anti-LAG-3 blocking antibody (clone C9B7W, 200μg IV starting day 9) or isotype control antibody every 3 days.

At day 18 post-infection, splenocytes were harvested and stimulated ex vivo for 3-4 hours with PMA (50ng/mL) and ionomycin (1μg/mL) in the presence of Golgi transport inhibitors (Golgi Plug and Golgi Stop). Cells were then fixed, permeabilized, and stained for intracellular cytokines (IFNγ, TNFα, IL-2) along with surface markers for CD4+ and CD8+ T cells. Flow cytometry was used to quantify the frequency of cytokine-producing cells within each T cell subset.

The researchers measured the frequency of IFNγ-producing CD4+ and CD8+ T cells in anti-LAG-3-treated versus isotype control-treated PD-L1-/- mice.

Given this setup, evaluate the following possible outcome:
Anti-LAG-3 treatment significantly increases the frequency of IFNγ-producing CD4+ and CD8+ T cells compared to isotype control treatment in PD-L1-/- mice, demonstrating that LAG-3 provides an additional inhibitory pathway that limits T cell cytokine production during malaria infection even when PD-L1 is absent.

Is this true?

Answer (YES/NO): NO